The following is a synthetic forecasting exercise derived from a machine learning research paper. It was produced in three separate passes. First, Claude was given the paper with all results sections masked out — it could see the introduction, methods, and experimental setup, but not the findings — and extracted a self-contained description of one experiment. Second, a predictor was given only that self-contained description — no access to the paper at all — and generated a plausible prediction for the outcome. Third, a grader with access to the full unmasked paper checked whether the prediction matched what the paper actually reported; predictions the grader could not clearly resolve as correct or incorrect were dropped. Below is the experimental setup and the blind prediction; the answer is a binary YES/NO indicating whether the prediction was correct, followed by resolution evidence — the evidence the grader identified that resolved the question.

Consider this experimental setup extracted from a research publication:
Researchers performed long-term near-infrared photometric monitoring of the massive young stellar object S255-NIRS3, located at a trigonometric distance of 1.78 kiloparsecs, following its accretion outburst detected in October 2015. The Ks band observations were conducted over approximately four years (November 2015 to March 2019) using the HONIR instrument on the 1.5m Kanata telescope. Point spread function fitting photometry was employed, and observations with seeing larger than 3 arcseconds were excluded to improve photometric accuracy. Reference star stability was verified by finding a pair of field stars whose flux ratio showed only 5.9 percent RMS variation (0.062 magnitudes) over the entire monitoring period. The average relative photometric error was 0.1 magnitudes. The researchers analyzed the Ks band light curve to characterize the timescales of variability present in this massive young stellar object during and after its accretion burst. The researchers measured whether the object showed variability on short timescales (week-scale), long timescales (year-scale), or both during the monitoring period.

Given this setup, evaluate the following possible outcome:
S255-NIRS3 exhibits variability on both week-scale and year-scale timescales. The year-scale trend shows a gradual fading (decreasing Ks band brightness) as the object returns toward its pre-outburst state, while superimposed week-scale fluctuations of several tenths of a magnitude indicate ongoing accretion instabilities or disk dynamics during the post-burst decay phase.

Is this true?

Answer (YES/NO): YES